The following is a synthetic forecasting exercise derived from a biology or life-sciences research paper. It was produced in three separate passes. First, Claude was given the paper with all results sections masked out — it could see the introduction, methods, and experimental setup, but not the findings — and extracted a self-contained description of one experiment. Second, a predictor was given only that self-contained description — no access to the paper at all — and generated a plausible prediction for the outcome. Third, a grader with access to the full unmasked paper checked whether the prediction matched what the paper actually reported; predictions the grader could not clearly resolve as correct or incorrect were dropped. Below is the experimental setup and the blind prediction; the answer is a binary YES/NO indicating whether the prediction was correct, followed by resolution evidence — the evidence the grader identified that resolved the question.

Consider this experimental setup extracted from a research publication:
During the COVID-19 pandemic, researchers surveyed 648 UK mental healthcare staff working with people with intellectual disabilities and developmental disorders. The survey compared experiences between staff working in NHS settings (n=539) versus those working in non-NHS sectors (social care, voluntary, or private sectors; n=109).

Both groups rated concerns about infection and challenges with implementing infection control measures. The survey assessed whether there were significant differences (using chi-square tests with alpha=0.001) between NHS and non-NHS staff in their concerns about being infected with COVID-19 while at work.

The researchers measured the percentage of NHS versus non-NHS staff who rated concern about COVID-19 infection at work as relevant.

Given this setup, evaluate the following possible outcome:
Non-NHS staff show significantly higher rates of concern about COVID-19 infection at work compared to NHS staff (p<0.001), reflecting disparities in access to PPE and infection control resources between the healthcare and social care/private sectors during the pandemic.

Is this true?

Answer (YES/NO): NO